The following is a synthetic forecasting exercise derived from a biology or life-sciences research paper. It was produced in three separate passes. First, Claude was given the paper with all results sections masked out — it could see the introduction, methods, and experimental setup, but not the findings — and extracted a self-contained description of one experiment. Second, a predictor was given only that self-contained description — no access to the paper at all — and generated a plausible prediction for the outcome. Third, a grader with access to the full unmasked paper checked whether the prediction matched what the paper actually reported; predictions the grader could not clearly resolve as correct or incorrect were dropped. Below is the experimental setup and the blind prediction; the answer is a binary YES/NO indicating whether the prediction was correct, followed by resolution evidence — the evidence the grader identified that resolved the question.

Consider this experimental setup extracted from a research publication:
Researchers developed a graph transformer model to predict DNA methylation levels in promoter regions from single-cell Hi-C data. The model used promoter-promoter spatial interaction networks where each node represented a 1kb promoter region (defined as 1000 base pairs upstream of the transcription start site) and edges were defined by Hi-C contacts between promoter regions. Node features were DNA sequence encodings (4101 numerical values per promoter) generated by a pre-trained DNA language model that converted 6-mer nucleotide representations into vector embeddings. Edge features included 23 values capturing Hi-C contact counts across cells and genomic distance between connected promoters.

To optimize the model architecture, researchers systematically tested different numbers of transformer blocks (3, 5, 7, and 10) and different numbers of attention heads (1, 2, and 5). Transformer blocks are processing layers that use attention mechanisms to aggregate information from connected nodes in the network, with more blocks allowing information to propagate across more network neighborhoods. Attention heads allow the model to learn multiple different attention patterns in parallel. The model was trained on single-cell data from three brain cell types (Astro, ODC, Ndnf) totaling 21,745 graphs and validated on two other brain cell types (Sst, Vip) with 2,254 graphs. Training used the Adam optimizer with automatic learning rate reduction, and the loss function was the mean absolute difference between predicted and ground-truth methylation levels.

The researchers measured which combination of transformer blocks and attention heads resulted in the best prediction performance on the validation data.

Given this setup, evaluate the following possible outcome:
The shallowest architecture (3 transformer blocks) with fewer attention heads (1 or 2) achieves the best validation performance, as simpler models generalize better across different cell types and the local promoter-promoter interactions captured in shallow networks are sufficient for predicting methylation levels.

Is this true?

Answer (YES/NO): NO